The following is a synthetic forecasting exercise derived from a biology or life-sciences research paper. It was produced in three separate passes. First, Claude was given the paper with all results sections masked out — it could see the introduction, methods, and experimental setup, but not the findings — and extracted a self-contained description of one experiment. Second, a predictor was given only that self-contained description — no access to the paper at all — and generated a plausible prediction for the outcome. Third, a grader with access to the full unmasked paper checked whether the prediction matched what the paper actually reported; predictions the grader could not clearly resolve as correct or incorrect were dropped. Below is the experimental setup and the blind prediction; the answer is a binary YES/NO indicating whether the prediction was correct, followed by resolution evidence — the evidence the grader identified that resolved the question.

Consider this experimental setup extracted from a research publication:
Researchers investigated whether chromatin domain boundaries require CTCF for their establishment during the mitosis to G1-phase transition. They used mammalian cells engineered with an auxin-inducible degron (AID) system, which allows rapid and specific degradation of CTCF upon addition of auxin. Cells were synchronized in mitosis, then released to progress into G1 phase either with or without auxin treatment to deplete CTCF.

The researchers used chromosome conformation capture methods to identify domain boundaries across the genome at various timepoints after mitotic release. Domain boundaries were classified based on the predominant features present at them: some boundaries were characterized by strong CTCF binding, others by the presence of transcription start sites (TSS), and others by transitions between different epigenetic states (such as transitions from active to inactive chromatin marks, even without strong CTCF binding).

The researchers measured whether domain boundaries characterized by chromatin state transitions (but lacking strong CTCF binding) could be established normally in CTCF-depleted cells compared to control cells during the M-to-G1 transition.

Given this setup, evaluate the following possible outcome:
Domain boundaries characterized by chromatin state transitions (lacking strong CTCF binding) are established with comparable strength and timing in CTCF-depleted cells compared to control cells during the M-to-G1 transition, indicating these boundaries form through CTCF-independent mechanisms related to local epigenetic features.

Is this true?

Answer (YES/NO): YES